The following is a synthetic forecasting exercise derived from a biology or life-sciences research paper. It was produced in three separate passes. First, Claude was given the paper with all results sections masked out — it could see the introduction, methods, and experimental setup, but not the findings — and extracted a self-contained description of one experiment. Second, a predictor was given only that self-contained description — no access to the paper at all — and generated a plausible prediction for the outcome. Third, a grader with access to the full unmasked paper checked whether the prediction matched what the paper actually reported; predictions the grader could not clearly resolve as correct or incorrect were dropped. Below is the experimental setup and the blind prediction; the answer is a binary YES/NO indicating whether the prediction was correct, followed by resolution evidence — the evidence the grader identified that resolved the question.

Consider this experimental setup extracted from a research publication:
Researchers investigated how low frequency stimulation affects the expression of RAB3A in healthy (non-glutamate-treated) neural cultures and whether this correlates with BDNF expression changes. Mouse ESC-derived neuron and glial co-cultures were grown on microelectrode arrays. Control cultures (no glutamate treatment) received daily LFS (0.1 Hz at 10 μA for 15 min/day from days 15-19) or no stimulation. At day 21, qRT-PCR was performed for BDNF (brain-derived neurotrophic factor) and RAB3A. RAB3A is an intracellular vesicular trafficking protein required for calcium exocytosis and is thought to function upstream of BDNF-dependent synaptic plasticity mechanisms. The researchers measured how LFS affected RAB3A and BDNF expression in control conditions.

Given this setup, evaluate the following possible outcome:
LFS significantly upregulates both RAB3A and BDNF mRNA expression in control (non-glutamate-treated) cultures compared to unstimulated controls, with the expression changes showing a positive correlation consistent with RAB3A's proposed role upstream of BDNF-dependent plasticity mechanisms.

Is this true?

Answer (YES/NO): NO